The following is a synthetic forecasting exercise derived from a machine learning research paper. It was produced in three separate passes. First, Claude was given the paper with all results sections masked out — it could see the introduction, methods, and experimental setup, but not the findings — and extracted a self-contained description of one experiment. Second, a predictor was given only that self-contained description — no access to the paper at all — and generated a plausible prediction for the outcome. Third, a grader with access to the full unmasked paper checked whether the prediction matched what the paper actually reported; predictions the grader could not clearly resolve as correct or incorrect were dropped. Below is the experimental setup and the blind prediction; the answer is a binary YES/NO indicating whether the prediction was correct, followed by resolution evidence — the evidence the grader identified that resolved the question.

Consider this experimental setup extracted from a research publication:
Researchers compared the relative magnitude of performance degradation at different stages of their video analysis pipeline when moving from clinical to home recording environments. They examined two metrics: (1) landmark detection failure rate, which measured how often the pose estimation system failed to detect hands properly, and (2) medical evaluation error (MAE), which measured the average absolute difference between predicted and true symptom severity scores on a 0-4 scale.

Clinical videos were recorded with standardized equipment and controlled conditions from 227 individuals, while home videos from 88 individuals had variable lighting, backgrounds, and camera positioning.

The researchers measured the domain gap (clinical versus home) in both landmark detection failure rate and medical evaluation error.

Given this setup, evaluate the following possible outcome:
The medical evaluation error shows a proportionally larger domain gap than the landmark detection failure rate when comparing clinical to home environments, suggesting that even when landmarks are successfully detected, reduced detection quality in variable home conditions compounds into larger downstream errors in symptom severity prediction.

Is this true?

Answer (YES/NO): NO